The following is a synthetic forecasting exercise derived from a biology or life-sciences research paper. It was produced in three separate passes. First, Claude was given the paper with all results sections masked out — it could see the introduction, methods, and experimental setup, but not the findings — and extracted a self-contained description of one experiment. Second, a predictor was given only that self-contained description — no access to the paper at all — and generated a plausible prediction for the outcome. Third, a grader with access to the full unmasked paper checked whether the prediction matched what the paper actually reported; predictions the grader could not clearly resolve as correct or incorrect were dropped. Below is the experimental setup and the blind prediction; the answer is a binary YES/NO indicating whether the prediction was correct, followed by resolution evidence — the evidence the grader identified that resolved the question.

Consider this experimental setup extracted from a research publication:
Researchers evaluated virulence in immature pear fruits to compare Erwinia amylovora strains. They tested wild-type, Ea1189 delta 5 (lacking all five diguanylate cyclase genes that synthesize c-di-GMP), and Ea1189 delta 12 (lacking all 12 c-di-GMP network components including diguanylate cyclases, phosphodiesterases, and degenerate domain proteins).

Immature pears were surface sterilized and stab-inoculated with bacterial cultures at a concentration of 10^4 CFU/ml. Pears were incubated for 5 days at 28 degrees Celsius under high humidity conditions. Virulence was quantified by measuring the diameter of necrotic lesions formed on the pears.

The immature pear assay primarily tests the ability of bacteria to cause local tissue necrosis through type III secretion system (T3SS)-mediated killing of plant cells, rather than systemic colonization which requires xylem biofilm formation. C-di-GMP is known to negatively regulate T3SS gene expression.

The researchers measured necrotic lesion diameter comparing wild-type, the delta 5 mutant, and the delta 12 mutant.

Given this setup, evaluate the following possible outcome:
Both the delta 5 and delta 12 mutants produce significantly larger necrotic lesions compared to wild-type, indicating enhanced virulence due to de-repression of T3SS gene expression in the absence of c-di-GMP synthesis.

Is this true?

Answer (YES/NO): NO